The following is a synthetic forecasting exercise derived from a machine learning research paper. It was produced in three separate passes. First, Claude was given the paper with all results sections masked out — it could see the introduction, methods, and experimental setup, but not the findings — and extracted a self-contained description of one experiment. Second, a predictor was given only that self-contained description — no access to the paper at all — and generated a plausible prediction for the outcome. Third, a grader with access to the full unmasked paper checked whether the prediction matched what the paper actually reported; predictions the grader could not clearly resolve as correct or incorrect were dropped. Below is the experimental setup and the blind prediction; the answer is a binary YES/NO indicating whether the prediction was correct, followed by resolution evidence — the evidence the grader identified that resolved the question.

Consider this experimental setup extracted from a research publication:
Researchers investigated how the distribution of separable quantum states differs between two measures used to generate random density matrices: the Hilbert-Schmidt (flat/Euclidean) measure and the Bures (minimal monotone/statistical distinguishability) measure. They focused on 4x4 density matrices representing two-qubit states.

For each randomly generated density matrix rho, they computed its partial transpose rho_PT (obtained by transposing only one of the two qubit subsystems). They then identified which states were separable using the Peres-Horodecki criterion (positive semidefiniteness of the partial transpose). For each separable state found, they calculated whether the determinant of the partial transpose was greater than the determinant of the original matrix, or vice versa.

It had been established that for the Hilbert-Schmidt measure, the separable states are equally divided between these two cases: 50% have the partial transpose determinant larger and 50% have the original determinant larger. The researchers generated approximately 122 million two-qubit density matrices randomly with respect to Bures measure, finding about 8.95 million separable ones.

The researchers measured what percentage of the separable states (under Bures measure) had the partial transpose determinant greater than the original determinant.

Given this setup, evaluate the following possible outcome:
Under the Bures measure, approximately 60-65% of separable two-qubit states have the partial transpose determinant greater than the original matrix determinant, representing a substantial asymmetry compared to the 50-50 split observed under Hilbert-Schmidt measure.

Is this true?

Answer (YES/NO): NO